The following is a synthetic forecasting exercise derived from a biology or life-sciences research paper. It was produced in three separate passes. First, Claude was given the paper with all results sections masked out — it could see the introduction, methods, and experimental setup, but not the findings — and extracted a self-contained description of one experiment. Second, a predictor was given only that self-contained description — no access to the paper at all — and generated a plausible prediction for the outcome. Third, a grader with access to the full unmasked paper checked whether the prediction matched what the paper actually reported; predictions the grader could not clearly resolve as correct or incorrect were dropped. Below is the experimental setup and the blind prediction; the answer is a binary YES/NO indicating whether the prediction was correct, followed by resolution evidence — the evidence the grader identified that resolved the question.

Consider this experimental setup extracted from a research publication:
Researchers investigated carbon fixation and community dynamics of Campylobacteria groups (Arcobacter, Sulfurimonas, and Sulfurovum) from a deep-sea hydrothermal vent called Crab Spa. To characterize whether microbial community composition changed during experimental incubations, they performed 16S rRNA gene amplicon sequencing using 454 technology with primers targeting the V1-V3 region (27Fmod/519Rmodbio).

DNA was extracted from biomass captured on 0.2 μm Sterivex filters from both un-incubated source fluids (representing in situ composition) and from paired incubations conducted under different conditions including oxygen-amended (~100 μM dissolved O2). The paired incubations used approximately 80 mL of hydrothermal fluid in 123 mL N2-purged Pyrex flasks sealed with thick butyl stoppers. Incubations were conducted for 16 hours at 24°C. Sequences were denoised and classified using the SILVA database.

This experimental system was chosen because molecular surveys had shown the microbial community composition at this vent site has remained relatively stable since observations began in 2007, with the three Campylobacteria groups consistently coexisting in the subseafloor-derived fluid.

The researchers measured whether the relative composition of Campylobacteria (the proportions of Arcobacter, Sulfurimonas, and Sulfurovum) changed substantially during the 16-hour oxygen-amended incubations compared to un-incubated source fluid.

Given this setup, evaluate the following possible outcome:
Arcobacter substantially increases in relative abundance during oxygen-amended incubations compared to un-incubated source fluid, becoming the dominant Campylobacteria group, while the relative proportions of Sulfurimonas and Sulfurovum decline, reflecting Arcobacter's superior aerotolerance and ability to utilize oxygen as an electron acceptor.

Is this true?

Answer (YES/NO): NO